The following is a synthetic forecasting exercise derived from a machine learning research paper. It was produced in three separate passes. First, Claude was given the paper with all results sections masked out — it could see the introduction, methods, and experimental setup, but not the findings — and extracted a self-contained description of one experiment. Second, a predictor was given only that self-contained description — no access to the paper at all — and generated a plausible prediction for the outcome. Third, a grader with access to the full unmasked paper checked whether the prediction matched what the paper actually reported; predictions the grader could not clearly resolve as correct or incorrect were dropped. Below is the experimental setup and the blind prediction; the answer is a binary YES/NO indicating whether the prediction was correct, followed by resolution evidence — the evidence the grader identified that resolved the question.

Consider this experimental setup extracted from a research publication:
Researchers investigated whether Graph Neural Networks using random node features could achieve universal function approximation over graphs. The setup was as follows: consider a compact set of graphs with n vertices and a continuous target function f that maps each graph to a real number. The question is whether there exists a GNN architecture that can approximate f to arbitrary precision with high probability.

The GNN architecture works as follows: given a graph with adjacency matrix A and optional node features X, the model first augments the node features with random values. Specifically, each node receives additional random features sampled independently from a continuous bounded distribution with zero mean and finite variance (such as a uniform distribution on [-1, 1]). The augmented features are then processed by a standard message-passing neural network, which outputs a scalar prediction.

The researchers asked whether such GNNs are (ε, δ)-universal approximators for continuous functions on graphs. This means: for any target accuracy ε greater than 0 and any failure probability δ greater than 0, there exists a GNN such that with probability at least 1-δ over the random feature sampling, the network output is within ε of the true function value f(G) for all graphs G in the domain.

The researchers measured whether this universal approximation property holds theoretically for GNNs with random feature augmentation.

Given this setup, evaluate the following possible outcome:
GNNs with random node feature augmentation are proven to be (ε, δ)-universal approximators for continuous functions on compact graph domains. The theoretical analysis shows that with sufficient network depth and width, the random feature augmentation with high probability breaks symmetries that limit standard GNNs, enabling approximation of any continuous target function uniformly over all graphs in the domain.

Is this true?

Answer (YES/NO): YES